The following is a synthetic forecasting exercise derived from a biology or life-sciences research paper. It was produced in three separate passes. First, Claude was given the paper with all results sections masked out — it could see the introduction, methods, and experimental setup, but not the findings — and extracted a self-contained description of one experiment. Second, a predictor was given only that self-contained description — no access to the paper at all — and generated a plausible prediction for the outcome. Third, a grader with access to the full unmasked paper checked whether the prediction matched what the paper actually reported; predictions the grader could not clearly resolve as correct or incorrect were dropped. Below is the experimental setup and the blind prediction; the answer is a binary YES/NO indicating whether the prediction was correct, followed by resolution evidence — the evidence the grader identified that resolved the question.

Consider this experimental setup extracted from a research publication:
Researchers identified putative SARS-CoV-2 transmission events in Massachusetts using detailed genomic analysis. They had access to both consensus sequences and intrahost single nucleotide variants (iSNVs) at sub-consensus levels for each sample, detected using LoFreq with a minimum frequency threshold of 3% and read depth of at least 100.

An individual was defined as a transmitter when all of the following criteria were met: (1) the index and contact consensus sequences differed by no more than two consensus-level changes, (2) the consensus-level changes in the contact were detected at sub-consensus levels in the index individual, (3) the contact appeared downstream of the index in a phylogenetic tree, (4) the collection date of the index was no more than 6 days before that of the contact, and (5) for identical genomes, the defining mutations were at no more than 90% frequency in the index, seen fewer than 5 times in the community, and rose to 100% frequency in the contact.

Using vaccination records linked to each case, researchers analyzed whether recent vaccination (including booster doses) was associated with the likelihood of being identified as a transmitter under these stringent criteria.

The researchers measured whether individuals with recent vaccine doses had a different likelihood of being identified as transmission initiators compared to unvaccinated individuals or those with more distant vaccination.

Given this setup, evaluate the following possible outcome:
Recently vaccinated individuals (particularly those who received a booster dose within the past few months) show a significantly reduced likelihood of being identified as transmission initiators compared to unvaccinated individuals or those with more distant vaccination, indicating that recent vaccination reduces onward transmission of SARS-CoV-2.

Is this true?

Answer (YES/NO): YES